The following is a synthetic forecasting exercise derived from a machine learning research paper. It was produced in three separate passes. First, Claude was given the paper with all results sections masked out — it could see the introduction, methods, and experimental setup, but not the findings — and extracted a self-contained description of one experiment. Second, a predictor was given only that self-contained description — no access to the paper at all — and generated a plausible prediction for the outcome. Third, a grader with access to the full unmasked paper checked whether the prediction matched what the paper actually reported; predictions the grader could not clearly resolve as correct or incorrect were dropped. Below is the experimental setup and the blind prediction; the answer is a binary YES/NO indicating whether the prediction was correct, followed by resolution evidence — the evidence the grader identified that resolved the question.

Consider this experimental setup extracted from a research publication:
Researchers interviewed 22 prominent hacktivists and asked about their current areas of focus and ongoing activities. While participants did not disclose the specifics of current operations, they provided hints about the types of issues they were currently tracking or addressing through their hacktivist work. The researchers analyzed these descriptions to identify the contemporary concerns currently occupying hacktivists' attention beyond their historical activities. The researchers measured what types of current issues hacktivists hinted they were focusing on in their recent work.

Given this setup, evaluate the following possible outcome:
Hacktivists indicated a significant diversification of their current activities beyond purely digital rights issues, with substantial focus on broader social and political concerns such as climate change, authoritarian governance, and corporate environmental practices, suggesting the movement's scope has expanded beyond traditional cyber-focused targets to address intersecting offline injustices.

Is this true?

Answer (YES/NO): NO